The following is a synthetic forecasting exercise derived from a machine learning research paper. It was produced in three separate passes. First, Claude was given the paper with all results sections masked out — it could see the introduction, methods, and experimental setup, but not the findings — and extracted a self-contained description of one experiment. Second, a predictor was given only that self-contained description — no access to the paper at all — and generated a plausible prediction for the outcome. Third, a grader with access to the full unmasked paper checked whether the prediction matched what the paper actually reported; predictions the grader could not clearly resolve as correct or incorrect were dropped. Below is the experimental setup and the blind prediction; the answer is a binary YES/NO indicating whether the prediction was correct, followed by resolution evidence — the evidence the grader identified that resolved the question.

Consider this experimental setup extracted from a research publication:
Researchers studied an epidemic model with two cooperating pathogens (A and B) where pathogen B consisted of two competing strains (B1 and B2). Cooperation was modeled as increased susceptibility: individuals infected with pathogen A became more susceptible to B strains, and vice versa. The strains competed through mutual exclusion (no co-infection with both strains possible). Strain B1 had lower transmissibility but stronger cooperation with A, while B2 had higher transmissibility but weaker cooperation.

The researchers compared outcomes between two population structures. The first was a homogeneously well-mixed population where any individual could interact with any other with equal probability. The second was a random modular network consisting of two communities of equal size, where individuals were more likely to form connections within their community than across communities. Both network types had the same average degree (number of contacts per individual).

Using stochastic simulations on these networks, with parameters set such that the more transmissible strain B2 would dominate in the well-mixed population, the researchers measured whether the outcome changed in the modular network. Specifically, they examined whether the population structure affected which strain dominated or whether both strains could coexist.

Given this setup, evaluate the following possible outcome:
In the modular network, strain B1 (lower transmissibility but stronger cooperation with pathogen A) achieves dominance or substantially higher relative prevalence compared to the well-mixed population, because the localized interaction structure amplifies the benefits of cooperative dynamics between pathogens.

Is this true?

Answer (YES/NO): YES